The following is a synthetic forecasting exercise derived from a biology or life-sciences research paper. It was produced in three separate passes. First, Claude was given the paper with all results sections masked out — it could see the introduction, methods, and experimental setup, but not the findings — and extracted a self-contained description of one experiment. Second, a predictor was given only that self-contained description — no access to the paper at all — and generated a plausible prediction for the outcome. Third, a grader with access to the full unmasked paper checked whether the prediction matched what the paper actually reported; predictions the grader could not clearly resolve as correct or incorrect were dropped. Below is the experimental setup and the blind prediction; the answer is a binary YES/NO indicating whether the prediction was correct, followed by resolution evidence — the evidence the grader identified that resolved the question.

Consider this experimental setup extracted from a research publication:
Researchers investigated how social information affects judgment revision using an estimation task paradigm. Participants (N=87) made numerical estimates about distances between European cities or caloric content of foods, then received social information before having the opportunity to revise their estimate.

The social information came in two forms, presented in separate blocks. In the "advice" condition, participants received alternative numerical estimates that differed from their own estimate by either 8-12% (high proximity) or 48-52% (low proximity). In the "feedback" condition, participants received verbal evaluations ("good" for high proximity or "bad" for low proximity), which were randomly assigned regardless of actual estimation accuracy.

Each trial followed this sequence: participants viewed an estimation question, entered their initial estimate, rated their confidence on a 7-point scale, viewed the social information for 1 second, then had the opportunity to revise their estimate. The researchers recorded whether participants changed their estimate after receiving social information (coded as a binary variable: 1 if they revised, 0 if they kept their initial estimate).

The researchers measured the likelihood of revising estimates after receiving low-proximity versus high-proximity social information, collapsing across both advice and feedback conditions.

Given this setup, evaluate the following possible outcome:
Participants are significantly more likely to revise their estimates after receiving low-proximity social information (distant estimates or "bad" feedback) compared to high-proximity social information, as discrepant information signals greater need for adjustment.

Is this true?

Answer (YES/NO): YES